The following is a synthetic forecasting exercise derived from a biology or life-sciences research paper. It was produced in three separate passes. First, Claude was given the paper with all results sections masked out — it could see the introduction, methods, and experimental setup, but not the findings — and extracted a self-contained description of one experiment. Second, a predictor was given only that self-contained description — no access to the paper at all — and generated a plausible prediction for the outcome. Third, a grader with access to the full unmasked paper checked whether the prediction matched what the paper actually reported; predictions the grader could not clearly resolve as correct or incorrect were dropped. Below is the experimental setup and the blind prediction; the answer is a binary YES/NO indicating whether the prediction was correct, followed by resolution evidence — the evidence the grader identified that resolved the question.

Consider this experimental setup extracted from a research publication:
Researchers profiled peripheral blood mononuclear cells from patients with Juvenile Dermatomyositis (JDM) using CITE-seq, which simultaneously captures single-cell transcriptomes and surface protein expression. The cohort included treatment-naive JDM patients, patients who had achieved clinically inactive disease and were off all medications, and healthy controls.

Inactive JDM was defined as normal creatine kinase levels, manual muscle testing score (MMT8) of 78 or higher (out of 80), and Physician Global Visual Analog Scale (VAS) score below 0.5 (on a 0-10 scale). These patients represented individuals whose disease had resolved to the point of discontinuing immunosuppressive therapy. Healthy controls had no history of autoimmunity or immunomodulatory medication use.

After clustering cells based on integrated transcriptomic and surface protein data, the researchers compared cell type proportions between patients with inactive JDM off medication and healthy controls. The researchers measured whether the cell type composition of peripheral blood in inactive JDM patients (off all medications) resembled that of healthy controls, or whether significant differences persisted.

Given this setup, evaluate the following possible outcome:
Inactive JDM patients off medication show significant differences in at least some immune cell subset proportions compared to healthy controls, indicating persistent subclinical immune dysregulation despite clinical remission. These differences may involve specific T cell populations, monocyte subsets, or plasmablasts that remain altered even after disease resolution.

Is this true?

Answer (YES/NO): NO